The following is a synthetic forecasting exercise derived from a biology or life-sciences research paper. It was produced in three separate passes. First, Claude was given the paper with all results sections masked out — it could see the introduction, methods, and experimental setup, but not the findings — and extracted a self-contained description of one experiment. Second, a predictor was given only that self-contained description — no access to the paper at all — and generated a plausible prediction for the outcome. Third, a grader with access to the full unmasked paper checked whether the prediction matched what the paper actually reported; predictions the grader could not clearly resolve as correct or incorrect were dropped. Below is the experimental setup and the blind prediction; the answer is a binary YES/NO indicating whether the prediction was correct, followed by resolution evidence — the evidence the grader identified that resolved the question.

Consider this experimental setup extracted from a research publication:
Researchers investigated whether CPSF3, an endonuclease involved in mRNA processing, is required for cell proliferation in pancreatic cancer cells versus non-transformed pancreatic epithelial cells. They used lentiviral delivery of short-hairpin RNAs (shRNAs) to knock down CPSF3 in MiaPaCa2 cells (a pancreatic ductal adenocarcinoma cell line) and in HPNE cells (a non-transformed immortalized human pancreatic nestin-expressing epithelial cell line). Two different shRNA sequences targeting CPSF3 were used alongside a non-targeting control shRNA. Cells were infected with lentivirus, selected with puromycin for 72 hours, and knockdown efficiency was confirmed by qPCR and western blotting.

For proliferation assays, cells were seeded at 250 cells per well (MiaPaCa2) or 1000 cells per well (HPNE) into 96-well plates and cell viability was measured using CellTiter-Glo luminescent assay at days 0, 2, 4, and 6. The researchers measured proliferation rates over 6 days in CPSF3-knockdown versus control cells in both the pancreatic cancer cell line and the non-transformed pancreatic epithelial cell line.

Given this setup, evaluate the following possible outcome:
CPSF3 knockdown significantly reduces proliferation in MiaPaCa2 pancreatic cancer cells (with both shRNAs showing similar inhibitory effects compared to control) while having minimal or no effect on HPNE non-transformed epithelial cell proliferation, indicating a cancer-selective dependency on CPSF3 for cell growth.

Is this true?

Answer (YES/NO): NO